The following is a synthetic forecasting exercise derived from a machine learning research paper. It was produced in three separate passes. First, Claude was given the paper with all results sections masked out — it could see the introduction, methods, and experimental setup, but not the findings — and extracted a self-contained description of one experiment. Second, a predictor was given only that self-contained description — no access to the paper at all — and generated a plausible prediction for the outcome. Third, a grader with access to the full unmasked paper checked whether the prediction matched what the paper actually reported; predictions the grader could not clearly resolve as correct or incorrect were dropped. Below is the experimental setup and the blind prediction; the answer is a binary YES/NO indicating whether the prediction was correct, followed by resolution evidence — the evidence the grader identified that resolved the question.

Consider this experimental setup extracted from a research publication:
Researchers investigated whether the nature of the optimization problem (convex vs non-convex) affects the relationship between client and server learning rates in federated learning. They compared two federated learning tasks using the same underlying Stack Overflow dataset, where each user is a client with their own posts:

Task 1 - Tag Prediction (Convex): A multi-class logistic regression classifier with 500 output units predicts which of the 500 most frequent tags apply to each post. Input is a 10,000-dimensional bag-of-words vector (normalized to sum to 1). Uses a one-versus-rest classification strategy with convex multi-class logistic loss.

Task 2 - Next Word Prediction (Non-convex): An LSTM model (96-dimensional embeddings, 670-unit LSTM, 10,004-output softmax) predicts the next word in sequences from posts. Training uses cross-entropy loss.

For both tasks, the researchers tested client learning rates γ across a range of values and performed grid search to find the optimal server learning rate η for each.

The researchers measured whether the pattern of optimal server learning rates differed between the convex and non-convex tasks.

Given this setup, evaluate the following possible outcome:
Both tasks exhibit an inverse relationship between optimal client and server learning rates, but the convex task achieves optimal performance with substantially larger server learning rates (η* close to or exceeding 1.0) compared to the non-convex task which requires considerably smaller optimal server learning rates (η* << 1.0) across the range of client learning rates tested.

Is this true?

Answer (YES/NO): NO